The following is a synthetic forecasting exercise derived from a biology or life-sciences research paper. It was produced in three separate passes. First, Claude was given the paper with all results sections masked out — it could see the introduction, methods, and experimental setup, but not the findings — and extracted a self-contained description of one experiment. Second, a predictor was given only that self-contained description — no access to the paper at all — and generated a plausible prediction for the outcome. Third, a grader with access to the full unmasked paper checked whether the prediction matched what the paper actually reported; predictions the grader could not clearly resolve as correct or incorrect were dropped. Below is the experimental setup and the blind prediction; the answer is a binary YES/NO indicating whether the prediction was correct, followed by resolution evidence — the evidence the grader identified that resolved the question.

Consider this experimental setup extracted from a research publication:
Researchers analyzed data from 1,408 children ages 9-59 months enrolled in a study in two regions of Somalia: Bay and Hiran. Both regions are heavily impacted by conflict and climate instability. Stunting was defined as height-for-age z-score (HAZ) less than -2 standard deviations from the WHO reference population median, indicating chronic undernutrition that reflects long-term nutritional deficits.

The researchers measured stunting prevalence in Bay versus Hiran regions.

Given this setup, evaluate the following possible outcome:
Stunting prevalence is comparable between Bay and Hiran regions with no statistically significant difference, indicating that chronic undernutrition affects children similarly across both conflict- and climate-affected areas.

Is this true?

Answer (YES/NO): NO